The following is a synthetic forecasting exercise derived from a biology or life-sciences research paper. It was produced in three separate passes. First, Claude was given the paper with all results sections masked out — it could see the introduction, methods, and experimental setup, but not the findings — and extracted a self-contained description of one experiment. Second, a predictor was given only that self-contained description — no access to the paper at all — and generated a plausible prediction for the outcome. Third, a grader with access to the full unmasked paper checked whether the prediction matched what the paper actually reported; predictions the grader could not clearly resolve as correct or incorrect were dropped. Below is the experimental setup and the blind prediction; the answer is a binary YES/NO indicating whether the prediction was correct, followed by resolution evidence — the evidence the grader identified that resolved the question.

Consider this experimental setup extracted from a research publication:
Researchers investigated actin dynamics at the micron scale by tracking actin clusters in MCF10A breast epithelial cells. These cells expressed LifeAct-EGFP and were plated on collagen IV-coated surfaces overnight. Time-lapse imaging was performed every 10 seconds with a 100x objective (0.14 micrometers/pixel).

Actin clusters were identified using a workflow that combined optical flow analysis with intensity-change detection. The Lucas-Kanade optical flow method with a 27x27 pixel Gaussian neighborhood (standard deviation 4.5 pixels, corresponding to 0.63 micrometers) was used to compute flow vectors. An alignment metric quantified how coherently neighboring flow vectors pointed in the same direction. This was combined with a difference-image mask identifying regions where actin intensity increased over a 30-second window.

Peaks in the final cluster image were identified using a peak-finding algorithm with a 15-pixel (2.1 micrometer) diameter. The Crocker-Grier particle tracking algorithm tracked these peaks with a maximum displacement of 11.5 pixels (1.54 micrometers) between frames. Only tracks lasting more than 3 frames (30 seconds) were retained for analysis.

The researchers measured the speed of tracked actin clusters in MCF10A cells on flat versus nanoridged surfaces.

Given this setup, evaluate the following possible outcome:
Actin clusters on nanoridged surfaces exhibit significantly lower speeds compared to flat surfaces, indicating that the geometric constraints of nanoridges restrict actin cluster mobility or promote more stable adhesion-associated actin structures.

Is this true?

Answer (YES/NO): NO